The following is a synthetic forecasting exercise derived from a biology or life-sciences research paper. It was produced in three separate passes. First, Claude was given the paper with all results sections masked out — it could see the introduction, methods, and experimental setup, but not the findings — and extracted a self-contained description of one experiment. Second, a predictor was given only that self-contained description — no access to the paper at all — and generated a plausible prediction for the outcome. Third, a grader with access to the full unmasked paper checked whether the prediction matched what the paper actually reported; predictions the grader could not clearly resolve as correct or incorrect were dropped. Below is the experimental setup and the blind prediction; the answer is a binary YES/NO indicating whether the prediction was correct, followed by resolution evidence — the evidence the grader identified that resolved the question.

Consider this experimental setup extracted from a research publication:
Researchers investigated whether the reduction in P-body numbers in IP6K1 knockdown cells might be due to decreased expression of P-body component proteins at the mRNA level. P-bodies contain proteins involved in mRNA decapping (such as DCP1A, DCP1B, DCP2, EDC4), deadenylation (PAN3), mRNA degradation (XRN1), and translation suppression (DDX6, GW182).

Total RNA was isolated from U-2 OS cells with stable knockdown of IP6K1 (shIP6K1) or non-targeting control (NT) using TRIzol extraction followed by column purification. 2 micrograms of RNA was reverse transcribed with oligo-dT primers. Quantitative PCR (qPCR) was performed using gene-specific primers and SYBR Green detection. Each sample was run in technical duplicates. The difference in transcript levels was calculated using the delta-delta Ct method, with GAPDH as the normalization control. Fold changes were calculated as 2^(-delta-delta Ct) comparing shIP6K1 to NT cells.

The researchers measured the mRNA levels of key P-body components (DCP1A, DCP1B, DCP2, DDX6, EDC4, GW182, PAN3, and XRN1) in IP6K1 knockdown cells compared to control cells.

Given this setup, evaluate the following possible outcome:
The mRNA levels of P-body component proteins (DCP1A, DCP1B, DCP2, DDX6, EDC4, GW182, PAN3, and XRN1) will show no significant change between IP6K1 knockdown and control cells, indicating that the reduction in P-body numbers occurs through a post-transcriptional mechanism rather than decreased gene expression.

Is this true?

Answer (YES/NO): YES